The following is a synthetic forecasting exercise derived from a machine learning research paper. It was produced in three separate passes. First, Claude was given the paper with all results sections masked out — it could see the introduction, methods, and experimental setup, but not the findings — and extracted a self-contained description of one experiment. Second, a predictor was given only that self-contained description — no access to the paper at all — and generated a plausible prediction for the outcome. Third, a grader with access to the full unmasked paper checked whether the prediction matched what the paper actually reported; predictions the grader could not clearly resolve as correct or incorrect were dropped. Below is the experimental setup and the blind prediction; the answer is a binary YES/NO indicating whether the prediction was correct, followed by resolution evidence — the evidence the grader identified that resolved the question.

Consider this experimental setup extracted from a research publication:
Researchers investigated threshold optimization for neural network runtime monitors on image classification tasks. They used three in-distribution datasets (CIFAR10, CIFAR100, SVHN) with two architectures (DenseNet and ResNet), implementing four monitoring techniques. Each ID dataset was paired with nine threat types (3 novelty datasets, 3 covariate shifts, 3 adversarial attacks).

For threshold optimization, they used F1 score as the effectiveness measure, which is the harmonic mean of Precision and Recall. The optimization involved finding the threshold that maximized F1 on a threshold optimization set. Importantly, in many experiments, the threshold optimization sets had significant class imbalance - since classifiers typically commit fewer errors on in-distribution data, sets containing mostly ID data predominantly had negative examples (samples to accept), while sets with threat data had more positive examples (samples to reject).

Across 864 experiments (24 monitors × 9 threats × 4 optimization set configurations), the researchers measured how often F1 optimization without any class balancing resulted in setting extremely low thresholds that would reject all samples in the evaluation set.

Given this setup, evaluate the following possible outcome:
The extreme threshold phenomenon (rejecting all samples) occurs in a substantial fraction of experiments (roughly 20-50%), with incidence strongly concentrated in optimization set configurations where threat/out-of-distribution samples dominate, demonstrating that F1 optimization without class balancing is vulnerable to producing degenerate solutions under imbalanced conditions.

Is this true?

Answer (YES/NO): NO